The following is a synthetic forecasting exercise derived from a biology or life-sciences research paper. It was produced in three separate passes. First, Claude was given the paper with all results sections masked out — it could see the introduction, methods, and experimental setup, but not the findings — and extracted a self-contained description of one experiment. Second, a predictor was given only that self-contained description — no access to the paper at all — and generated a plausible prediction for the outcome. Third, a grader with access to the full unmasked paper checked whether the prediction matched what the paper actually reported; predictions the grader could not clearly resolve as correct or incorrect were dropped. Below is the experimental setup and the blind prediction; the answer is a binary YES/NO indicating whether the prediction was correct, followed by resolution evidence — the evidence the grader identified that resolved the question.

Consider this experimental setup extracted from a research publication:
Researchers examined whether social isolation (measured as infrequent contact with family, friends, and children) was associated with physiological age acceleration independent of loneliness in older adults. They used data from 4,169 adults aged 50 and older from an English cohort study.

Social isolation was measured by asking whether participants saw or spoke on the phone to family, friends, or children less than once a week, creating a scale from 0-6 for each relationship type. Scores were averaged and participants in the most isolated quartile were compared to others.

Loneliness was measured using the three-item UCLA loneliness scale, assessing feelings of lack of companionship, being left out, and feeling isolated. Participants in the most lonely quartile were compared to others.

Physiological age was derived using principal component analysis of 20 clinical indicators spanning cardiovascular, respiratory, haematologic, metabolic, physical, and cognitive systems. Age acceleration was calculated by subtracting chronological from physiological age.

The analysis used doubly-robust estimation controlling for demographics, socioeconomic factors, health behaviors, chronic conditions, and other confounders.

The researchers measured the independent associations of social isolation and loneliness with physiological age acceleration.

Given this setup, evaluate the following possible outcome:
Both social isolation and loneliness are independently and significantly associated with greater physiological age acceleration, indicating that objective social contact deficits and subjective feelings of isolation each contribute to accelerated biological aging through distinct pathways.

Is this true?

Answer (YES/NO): NO